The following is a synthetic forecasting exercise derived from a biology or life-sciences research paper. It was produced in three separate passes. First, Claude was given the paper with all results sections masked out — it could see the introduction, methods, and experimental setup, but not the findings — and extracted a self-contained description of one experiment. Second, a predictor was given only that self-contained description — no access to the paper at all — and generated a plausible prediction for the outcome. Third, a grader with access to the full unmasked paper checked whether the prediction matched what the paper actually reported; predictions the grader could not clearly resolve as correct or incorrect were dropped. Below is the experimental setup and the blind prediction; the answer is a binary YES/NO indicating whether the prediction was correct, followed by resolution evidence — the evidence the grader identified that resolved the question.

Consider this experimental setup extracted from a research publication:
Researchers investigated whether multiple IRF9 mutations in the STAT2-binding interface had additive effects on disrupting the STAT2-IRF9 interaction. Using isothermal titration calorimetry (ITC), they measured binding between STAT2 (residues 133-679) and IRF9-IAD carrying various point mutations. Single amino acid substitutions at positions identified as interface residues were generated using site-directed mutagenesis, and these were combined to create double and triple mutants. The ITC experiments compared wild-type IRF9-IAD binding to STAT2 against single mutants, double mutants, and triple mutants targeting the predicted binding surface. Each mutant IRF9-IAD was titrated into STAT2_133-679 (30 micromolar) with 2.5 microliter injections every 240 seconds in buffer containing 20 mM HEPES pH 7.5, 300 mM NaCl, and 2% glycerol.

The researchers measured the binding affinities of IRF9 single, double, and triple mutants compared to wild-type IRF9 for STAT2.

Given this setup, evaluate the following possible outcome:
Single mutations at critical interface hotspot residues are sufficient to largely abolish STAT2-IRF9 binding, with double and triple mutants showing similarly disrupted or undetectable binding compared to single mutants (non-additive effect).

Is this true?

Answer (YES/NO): NO